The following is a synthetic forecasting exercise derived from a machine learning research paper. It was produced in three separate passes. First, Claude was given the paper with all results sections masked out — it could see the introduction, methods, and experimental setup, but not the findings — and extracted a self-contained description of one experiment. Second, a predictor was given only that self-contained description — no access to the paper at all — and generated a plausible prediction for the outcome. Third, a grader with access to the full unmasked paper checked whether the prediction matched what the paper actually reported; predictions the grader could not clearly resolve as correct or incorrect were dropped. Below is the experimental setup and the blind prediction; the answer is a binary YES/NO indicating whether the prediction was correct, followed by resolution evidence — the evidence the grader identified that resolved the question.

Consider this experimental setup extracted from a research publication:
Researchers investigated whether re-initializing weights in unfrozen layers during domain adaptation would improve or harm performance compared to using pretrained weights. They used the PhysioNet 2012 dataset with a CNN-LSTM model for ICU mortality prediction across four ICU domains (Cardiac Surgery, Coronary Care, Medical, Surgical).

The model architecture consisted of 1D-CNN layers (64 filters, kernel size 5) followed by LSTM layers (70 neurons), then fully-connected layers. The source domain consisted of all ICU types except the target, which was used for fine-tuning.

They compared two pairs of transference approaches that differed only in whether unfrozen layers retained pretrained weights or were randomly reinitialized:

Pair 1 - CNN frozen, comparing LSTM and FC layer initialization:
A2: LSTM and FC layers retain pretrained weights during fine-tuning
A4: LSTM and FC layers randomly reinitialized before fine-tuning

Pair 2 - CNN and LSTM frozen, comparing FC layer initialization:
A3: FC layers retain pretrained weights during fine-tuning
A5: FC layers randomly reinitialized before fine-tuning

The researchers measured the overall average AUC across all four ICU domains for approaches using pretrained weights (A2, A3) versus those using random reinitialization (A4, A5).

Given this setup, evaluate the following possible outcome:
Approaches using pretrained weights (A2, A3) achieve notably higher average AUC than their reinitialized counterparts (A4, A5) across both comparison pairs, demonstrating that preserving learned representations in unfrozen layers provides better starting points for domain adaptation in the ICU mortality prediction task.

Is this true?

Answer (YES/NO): YES